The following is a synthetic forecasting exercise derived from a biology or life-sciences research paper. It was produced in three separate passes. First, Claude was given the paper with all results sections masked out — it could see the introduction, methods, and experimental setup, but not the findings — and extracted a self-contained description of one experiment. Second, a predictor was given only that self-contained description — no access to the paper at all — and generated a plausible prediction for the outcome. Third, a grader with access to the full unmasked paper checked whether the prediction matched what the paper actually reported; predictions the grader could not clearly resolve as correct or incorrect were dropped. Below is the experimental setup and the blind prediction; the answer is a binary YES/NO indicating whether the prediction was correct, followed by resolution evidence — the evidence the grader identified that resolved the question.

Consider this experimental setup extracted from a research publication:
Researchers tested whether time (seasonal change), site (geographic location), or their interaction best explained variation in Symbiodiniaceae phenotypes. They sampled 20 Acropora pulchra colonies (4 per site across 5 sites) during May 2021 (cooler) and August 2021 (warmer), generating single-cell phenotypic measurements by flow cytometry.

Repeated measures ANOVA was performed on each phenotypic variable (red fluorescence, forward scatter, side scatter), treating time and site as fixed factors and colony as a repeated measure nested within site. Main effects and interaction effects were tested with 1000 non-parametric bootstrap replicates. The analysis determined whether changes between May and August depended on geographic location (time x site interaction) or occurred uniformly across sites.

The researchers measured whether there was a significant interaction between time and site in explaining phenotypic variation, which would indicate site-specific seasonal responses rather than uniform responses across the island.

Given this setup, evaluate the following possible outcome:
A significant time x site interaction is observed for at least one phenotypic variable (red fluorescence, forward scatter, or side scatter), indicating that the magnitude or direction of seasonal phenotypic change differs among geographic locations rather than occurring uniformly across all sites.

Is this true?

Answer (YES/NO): YES